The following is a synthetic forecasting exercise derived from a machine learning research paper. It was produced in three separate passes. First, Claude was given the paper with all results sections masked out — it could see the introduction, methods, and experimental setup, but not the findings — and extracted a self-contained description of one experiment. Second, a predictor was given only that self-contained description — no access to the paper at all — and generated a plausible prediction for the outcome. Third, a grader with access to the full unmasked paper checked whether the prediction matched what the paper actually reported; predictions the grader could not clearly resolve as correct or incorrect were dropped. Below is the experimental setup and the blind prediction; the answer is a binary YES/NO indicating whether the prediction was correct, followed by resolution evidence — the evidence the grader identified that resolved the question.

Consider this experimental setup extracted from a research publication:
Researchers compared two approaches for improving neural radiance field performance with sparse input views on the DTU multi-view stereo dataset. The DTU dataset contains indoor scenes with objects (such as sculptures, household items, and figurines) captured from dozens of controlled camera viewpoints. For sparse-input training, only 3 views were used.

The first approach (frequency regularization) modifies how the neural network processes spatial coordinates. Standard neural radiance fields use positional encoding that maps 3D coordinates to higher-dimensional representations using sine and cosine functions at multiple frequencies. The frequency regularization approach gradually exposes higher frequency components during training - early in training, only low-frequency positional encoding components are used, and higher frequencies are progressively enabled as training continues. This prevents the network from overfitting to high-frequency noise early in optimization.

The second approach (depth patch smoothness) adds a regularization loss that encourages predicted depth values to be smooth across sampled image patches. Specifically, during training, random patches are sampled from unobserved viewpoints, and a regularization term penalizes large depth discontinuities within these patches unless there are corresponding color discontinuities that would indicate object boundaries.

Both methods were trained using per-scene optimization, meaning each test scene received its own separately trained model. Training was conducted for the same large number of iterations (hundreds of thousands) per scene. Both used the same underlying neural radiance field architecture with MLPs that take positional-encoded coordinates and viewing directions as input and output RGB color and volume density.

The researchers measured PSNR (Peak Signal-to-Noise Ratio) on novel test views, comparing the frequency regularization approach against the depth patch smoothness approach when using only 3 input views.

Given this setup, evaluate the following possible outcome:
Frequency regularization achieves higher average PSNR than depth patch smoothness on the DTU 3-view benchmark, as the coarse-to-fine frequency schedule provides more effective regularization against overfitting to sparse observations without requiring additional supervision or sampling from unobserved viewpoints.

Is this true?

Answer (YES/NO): YES